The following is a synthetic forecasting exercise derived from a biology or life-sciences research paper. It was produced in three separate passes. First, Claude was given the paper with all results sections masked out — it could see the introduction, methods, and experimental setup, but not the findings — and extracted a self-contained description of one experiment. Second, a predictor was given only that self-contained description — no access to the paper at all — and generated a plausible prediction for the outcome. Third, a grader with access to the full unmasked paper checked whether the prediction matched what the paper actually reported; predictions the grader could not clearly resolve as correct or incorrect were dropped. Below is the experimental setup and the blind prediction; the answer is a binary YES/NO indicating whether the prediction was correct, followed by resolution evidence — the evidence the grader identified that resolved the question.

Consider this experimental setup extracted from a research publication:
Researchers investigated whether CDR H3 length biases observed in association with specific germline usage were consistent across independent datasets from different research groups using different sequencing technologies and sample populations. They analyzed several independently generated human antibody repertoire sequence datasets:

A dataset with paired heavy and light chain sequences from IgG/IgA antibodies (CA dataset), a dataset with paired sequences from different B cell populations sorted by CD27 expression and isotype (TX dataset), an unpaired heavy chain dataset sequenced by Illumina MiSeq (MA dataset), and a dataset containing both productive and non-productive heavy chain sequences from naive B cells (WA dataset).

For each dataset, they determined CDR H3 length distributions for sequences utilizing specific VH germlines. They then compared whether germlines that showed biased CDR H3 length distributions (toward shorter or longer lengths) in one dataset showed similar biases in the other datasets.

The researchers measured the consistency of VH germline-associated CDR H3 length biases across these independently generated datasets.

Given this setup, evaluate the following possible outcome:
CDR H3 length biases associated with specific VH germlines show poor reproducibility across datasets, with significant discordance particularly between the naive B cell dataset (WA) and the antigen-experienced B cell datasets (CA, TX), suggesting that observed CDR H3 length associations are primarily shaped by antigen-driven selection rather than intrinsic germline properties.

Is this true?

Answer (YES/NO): NO